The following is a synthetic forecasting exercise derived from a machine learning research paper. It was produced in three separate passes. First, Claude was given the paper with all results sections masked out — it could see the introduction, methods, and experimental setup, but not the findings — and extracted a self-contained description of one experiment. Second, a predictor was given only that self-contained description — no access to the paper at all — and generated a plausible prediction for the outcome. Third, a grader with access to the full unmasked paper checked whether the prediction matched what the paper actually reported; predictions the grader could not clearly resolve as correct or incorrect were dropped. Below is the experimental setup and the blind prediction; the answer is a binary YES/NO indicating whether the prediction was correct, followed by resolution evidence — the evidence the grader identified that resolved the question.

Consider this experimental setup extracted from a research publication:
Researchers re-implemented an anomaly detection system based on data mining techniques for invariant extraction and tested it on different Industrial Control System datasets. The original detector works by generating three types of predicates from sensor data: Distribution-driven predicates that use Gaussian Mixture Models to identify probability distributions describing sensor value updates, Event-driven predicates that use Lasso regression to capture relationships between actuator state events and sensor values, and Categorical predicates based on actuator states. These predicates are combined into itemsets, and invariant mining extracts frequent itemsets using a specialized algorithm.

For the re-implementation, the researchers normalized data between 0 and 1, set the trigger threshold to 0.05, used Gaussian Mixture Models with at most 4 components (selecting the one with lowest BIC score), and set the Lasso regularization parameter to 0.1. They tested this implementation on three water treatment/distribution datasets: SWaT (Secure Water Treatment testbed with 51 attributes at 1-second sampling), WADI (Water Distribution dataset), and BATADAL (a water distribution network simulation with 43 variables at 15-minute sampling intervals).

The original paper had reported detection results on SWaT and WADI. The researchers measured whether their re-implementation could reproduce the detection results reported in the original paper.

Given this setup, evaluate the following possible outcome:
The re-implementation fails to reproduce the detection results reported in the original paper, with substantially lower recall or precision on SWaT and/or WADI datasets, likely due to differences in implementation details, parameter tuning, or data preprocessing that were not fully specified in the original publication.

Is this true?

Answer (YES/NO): YES